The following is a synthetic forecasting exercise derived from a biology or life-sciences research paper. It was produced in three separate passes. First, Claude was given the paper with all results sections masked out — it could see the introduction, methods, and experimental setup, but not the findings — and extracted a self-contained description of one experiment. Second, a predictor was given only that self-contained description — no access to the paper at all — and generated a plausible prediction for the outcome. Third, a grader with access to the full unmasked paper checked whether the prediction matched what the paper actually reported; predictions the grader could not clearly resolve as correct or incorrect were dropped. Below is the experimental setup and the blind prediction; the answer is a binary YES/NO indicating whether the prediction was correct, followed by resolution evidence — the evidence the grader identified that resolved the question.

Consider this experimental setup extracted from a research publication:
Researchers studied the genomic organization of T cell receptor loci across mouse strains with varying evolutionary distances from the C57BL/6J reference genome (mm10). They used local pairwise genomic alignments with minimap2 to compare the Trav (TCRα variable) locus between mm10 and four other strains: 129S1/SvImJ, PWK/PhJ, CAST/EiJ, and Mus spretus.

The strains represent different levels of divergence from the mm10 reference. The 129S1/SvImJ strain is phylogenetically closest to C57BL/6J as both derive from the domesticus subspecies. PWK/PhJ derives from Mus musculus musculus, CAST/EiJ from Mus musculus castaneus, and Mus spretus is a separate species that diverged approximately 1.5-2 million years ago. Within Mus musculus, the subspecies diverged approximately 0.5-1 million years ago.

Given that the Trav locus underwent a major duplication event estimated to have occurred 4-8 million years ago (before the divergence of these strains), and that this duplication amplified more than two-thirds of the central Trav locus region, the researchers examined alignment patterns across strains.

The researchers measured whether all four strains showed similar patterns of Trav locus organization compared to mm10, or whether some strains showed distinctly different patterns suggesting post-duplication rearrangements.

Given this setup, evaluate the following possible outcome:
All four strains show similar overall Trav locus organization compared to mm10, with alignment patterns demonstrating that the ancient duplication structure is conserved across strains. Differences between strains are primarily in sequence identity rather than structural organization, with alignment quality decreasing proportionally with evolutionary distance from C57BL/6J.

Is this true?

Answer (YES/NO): NO